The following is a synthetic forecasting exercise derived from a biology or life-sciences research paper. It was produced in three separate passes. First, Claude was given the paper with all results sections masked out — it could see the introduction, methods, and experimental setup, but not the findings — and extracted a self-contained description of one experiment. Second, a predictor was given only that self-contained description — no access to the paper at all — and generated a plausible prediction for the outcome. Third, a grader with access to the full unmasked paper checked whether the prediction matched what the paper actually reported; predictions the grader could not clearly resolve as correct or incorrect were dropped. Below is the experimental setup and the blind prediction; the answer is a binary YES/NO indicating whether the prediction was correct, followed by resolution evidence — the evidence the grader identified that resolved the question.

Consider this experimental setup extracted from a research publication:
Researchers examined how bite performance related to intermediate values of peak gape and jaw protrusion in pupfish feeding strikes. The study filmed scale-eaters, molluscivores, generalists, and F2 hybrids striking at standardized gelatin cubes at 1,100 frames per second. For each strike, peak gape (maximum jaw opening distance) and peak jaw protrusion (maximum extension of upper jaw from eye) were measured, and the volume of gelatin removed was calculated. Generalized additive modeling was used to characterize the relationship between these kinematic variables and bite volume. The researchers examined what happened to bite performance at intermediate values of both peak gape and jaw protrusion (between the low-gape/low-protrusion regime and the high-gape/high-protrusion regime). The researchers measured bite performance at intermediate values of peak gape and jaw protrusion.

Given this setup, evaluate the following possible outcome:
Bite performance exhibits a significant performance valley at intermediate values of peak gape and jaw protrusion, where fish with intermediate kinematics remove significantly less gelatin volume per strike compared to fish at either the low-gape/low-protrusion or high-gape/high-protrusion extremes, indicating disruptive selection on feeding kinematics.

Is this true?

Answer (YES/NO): YES